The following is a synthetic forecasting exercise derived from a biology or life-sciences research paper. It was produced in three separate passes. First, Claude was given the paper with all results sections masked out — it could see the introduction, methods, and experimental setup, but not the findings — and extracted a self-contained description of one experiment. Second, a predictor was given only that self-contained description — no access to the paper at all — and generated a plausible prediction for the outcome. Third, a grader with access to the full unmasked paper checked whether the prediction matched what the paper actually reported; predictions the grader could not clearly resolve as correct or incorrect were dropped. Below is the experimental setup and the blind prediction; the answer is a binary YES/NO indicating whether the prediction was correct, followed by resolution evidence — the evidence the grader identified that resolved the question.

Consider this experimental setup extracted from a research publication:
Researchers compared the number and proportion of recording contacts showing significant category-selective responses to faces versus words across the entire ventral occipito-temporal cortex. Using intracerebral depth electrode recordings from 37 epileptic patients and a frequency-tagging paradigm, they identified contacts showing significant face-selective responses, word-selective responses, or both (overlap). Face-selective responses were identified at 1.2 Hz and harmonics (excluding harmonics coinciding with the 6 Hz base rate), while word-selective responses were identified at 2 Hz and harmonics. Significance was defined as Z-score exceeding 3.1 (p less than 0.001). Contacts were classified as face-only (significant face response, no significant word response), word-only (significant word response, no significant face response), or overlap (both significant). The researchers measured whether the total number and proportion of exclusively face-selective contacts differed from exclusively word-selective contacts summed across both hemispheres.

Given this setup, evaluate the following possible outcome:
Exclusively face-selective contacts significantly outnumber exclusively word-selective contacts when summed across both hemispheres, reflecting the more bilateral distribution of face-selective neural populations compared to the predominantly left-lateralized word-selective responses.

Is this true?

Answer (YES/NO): YES